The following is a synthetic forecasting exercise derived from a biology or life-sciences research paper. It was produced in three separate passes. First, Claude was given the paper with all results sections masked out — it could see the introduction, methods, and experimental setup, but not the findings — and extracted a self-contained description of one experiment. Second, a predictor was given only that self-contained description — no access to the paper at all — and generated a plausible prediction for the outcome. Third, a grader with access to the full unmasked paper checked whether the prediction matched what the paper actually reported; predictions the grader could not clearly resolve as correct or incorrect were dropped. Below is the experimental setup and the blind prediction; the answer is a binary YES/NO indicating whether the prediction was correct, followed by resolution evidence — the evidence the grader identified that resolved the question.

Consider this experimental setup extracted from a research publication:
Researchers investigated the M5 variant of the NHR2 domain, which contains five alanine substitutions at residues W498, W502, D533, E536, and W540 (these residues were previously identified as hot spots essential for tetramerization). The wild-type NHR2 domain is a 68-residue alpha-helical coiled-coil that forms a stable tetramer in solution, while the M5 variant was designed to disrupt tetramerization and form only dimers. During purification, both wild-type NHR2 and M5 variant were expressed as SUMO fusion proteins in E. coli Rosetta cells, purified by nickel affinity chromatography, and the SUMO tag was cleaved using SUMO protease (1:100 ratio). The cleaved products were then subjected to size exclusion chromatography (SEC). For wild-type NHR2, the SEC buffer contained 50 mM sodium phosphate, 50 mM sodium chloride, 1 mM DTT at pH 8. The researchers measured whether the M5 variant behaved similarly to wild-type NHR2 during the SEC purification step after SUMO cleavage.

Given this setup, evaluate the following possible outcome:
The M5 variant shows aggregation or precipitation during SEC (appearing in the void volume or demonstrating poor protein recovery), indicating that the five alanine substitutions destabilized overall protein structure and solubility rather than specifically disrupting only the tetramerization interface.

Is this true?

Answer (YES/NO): YES